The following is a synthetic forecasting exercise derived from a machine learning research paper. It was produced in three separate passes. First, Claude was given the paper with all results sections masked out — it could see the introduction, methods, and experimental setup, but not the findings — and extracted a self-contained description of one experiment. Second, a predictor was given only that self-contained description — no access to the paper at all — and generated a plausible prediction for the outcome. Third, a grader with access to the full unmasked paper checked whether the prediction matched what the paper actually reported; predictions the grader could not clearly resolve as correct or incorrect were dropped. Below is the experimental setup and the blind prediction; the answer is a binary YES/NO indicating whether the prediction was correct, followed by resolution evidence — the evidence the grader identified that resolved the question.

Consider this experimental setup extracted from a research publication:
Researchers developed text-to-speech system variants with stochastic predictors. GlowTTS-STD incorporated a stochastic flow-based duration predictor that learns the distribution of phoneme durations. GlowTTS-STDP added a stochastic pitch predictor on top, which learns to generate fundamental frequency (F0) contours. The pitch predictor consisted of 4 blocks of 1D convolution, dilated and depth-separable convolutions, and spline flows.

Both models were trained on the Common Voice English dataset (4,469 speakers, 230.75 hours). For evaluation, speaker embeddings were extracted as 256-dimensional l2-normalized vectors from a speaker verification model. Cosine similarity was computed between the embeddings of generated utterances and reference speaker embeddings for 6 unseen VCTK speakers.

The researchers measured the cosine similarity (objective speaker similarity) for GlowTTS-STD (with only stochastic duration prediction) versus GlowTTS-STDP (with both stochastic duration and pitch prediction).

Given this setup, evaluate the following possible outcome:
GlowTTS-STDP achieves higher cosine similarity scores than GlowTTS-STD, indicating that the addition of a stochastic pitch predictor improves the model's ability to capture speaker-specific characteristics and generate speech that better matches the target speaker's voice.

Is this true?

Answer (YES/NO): NO